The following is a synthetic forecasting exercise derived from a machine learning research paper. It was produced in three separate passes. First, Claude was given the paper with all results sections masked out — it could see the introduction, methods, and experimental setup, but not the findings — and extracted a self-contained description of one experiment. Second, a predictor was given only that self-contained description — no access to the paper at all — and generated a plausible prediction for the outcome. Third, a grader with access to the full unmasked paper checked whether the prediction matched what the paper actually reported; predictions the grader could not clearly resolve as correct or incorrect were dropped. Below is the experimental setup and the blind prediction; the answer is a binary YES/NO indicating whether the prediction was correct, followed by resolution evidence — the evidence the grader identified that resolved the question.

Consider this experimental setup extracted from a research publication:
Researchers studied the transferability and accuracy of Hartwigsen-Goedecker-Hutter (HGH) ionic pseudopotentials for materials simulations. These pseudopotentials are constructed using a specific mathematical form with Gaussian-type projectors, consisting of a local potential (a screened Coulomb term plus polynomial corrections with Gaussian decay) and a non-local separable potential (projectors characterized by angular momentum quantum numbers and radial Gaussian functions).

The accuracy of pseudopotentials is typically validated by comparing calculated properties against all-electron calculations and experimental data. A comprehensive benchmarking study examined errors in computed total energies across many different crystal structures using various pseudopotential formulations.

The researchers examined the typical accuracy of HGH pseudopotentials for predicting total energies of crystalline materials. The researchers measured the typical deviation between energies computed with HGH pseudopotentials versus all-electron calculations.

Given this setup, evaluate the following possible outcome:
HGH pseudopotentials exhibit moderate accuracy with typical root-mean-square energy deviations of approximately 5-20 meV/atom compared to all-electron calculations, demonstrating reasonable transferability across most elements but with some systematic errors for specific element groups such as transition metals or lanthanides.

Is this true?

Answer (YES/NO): NO